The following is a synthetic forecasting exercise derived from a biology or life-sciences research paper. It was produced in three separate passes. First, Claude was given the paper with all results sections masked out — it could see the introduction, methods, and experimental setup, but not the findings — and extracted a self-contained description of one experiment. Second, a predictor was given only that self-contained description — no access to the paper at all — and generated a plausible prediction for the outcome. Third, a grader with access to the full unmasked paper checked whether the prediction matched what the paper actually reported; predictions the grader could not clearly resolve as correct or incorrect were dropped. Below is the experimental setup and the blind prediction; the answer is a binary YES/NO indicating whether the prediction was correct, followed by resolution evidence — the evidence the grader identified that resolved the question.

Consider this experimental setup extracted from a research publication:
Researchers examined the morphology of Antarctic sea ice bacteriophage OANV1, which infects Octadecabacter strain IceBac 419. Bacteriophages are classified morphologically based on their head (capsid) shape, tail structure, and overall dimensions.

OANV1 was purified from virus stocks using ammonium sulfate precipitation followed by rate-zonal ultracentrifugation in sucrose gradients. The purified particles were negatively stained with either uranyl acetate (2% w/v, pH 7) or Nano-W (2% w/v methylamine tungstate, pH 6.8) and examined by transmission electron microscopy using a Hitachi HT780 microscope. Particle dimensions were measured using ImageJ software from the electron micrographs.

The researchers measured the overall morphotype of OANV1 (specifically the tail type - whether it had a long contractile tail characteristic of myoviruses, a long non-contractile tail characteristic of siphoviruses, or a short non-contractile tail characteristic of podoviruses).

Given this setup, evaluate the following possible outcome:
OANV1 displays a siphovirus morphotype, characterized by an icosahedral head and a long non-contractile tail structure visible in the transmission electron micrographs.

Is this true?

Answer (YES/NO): NO